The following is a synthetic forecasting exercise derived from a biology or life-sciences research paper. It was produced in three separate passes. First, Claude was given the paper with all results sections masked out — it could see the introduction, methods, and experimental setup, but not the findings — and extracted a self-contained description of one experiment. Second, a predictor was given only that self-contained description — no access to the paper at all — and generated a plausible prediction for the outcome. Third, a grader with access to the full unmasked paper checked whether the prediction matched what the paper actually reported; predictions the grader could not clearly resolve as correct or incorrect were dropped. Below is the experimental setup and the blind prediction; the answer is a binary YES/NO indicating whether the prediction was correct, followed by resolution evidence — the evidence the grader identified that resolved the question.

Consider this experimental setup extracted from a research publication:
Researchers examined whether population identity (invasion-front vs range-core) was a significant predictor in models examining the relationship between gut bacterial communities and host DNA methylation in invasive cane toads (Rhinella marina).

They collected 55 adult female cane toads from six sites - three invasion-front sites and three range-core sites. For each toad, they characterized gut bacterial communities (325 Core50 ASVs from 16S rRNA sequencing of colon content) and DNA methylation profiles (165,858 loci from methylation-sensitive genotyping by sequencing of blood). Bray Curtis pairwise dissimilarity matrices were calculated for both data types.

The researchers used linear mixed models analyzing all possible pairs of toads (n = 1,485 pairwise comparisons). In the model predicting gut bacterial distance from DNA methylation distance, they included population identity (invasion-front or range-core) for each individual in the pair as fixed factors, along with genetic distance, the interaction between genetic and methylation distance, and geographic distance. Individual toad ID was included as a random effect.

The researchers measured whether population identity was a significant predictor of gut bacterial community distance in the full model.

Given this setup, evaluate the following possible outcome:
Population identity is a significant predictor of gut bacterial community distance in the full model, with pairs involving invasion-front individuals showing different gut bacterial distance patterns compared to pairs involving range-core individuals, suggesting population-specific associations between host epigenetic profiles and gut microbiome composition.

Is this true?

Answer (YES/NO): NO